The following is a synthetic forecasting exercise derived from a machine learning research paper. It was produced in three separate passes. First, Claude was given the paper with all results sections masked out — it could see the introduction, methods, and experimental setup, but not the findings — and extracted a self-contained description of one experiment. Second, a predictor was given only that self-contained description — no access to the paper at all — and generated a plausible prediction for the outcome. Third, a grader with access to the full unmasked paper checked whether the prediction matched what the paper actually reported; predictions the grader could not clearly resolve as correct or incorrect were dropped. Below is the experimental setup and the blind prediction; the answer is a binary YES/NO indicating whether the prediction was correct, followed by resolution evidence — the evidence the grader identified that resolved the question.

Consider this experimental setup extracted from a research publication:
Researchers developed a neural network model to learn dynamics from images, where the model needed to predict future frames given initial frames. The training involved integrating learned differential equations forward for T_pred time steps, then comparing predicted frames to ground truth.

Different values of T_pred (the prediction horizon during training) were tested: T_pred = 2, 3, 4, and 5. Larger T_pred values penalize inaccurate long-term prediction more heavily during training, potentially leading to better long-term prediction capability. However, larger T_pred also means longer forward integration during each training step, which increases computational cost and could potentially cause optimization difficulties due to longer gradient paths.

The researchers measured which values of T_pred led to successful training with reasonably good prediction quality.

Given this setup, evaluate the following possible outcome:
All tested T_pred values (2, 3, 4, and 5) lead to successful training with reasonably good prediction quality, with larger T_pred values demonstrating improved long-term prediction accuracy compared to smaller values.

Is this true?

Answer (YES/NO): NO